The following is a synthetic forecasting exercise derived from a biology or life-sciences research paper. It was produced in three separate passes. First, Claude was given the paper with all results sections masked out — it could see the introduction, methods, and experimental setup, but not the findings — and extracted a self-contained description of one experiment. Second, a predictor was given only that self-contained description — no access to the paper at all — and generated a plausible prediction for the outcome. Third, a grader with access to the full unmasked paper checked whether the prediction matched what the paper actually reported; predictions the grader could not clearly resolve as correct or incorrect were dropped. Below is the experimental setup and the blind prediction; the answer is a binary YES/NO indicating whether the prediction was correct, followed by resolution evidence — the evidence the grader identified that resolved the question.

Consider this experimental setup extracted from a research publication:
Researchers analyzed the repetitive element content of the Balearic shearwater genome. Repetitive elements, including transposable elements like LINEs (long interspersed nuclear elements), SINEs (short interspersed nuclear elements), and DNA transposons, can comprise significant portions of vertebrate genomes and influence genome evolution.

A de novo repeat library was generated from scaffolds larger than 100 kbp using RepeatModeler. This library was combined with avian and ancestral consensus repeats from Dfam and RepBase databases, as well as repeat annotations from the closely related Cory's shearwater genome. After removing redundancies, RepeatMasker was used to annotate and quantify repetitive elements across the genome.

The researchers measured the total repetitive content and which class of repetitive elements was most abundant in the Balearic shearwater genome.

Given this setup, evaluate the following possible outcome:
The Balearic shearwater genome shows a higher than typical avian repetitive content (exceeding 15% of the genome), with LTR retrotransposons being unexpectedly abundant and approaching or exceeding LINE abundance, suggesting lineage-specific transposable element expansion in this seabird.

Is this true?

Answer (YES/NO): NO